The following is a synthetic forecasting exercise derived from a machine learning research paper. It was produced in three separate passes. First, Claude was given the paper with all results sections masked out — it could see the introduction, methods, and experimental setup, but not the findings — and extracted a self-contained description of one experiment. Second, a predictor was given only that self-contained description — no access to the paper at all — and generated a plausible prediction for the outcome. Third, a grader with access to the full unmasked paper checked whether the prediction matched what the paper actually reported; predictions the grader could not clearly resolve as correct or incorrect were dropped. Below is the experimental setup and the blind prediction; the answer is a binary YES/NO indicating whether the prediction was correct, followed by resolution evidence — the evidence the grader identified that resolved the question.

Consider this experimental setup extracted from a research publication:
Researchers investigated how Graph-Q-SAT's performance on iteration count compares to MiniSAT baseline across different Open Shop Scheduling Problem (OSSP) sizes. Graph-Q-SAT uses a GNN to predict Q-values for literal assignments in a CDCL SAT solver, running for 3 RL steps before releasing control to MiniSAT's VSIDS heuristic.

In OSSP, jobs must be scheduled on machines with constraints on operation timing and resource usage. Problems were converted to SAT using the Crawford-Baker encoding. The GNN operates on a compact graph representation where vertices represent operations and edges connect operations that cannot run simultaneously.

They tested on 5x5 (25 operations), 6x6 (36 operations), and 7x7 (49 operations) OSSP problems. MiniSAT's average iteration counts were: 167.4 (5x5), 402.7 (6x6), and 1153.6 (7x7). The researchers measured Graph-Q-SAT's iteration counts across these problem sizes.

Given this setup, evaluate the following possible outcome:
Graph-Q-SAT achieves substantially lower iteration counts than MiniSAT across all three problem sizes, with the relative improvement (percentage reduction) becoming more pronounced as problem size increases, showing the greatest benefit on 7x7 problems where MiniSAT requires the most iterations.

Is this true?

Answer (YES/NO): NO